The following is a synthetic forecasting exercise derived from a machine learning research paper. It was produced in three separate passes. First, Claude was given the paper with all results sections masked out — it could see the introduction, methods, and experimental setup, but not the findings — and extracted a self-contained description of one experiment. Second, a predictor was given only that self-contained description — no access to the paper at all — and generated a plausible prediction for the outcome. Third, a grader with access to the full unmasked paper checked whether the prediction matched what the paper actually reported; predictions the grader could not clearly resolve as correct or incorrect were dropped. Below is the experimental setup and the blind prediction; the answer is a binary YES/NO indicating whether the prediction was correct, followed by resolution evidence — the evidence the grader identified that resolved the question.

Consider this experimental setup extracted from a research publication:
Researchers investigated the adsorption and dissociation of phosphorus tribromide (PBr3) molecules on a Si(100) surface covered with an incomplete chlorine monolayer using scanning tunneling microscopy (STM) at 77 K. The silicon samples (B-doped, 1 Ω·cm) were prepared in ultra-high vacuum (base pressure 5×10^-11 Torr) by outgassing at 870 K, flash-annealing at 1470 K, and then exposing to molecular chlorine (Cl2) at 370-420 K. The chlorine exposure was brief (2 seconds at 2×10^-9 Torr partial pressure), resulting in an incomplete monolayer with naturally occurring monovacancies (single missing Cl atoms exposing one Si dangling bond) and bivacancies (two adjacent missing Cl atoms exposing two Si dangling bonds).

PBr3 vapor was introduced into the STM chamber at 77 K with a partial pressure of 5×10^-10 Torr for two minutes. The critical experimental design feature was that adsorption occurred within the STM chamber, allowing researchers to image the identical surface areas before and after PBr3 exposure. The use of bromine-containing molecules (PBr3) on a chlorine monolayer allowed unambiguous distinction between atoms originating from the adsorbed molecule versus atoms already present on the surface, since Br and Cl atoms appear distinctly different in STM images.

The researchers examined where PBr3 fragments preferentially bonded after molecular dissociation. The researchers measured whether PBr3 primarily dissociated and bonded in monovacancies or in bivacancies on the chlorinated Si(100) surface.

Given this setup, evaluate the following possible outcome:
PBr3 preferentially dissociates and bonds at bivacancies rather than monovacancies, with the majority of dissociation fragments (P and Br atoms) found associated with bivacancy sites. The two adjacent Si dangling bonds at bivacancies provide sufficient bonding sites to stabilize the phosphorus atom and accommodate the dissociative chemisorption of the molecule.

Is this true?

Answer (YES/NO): YES